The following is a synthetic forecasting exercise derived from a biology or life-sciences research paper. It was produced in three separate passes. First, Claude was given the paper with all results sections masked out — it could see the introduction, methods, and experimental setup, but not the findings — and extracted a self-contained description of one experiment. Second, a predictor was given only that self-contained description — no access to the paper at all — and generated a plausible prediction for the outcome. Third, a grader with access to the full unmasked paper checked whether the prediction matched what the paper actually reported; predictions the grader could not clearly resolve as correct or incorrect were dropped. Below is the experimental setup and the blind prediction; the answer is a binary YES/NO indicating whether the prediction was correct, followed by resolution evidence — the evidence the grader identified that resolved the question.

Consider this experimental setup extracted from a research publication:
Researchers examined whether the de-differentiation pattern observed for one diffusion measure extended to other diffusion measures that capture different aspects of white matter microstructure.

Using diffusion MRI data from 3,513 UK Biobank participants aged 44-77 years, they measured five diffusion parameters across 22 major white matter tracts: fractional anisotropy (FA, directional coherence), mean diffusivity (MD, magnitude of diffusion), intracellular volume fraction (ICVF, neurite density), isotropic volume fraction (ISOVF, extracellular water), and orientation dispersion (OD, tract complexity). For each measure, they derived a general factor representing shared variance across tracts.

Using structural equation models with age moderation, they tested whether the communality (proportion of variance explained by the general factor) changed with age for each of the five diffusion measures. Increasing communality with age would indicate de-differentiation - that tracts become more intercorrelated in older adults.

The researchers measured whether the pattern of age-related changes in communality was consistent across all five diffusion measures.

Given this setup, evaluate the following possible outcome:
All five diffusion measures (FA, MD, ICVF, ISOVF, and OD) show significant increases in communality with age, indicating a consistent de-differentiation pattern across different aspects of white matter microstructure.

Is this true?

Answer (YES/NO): NO